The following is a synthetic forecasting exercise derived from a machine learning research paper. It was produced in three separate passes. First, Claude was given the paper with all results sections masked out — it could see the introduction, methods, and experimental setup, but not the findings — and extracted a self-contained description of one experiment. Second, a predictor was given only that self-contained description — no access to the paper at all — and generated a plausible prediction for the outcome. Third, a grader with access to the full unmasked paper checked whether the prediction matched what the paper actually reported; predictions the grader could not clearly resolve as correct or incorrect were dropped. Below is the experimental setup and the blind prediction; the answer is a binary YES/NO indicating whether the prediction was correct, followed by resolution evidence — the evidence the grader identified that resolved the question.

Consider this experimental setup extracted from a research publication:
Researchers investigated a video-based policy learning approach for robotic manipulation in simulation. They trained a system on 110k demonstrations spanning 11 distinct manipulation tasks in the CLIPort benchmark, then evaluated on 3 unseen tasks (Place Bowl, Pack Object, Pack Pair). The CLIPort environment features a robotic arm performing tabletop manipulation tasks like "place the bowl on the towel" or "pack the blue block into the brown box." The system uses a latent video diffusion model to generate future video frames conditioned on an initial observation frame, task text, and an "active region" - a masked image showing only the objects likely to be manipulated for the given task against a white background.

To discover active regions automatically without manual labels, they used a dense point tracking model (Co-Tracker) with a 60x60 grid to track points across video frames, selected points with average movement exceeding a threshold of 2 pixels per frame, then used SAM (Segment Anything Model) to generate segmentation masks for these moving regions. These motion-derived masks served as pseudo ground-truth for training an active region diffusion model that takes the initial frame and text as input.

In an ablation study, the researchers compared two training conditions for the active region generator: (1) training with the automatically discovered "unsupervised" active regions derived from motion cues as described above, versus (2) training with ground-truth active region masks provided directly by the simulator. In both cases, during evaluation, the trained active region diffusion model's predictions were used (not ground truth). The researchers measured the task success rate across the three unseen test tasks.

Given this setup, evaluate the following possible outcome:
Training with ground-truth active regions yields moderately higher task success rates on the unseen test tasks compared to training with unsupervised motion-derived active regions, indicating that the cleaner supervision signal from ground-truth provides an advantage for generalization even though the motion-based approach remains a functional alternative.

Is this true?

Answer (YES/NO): YES